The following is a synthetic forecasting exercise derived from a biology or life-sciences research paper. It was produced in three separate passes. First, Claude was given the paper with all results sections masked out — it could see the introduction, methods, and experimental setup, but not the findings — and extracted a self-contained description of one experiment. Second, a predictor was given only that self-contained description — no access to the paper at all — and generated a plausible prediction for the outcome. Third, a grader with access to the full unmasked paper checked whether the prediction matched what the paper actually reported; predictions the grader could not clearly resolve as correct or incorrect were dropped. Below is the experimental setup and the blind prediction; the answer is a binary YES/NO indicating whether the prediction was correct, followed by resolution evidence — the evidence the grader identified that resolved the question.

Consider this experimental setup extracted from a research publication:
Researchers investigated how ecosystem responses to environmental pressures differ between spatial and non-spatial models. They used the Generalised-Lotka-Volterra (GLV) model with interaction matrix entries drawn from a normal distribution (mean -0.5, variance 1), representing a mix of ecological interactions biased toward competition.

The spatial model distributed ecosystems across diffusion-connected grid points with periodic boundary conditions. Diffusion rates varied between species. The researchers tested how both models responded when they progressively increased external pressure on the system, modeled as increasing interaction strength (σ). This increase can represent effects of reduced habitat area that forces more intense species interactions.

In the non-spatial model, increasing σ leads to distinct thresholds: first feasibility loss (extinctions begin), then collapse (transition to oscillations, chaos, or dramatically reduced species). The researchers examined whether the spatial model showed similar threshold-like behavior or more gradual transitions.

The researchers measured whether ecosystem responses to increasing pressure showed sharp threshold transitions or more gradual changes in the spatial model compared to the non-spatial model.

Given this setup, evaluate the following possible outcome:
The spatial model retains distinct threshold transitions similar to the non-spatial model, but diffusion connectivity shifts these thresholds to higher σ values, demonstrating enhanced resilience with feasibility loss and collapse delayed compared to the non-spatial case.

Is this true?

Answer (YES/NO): NO